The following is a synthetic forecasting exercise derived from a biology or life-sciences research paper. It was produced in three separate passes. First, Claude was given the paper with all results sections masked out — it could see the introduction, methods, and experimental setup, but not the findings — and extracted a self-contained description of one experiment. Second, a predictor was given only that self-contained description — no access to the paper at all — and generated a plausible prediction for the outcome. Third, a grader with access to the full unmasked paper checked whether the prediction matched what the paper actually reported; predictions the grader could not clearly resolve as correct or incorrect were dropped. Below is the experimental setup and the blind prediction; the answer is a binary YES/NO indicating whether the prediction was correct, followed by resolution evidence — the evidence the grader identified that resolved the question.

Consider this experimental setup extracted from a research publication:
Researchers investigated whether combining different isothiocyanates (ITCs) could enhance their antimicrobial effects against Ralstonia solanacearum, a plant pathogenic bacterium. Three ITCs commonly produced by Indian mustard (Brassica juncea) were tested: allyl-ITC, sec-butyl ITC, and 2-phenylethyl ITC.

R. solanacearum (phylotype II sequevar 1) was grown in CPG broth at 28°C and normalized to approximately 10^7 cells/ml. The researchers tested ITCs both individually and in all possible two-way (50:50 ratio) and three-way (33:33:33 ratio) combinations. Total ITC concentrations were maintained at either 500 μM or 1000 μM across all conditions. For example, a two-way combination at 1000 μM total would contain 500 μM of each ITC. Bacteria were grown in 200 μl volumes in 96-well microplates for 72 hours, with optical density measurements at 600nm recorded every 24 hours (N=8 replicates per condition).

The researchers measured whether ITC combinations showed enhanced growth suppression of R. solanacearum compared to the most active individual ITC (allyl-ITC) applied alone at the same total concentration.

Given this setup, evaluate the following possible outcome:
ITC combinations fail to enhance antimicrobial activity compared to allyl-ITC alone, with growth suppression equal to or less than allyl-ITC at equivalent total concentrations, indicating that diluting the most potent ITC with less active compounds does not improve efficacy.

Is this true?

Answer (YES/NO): YES